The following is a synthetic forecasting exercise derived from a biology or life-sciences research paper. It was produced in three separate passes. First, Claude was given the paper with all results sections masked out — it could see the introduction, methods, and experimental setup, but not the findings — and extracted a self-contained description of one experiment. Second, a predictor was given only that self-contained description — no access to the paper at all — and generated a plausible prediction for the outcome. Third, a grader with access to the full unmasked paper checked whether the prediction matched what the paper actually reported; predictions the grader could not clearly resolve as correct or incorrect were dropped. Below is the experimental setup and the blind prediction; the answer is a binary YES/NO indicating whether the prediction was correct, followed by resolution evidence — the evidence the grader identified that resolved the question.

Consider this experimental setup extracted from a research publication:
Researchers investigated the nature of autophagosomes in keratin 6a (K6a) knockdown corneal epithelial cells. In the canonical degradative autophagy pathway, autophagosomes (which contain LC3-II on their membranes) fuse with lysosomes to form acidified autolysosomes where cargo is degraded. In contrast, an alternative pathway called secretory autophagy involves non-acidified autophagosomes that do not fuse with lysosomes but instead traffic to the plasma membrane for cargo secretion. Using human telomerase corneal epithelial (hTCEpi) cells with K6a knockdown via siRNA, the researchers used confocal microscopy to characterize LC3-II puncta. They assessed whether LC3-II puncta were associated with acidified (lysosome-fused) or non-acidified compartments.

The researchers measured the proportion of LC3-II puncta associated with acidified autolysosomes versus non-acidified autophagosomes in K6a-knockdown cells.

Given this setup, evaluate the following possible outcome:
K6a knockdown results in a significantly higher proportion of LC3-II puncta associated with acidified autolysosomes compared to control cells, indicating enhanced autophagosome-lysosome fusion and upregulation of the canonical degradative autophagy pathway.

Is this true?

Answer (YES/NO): NO